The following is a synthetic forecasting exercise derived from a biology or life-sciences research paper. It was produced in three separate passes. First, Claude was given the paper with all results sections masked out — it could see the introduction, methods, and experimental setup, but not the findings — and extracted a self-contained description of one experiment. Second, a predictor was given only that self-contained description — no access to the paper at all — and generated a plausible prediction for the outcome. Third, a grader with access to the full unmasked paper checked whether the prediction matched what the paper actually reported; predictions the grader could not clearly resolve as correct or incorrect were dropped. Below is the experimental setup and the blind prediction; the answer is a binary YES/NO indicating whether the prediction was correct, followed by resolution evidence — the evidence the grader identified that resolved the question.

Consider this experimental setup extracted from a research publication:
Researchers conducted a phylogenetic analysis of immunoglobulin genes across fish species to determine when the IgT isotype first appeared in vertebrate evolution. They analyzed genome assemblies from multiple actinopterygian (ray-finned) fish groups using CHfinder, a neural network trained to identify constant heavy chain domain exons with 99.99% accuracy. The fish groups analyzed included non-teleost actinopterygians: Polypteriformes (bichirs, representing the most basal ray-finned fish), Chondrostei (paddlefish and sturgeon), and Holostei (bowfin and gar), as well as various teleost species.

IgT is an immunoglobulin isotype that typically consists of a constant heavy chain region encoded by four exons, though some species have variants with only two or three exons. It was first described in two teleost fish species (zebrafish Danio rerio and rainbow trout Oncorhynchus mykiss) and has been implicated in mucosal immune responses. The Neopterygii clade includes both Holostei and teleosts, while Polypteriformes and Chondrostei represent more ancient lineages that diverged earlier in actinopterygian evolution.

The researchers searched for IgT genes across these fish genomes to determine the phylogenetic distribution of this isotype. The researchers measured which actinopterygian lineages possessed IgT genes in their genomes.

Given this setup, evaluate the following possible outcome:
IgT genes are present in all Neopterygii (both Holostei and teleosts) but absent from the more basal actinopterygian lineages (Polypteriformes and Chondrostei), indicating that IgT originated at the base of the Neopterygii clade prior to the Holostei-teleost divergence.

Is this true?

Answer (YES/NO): YES